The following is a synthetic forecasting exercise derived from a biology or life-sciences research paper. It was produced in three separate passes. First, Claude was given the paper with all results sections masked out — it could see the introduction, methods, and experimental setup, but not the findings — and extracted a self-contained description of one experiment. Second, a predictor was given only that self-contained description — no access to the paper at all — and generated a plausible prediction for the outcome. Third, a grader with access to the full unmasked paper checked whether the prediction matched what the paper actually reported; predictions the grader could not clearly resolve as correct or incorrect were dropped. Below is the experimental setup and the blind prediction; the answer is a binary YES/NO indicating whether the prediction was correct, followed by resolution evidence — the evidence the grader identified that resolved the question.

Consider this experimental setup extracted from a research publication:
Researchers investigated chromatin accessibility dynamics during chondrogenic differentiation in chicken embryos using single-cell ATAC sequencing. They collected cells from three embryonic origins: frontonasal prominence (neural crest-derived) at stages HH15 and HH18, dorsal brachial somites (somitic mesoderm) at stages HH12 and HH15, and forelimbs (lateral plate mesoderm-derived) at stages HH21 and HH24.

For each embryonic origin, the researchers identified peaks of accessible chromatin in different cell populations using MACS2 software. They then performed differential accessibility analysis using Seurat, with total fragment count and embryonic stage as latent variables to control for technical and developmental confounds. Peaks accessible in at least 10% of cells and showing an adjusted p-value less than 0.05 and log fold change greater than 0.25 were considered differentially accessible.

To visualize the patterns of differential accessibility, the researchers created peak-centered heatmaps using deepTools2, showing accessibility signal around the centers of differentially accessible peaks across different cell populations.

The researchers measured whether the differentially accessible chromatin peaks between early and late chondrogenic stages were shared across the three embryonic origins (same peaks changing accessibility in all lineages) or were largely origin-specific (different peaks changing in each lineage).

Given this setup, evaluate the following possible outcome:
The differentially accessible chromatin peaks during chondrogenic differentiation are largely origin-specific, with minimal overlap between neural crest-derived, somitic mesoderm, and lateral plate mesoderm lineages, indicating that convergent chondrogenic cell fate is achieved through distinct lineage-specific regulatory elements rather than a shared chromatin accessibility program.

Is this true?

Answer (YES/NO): YES